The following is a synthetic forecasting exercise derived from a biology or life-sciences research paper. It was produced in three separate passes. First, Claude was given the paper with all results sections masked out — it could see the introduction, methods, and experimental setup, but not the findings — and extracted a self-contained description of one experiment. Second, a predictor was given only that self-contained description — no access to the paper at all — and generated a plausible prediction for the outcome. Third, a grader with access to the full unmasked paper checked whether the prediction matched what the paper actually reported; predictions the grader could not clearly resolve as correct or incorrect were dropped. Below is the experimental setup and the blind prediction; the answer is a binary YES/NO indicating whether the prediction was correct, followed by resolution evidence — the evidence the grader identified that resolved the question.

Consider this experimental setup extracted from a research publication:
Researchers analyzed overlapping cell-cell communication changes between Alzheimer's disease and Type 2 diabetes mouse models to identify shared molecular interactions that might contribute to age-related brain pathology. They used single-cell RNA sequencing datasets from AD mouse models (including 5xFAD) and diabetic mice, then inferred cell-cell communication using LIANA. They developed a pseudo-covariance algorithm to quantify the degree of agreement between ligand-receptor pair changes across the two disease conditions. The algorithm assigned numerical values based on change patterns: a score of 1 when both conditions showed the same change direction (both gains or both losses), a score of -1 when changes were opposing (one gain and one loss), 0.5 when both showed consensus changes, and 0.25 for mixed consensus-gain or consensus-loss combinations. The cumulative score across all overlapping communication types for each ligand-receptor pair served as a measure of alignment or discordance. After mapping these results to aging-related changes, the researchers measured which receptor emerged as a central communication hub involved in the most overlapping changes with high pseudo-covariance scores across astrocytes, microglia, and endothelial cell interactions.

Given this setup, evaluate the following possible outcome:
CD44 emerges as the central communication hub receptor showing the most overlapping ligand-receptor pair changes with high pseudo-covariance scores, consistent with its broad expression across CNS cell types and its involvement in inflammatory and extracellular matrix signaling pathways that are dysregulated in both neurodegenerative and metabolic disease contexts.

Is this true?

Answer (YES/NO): NO